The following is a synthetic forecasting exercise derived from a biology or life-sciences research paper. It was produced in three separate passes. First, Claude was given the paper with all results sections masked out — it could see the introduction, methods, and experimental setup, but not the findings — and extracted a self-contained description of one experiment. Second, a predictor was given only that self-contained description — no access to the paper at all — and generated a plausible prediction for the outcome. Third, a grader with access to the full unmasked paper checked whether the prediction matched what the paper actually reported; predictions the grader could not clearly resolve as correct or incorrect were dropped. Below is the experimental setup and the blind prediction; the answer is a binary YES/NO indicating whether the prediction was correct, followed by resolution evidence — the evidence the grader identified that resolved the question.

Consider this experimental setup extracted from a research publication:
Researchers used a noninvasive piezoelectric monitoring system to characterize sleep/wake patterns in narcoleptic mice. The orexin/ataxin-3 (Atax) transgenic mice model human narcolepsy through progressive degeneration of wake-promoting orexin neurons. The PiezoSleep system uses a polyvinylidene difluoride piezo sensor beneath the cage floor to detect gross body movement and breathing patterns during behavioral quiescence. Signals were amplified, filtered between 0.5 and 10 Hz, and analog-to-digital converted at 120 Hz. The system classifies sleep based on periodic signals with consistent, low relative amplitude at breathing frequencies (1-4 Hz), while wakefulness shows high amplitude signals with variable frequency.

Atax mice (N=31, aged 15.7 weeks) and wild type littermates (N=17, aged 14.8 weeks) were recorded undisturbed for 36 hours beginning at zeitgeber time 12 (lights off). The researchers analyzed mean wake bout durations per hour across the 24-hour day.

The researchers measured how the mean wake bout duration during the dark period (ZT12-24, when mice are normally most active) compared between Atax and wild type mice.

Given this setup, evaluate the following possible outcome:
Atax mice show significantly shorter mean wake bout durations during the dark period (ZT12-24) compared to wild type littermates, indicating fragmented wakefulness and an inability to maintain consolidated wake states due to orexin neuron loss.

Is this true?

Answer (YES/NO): YES